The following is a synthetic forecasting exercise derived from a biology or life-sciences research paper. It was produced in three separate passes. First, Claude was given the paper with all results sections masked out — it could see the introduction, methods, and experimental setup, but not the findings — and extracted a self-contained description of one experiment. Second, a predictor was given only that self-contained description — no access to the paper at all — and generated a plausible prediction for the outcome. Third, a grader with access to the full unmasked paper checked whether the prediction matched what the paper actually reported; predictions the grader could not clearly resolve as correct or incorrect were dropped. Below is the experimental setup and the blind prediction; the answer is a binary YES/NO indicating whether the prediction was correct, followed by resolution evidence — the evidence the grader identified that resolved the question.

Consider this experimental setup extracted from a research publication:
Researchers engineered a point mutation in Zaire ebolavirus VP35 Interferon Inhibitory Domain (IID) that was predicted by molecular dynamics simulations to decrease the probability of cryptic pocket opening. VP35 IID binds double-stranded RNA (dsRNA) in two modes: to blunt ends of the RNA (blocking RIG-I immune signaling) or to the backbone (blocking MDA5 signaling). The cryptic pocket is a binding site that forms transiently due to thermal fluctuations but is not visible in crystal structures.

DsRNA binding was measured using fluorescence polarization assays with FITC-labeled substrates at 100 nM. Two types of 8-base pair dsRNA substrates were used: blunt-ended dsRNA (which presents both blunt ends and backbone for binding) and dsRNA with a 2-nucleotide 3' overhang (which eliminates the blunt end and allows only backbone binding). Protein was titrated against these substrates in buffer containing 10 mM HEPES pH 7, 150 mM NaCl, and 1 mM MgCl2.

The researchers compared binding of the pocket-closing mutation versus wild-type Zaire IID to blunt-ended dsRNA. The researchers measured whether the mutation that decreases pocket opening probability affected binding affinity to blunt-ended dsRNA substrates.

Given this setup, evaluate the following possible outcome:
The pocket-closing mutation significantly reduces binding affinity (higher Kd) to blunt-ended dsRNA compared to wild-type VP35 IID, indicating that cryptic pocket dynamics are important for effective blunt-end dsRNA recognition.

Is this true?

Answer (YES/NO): NO